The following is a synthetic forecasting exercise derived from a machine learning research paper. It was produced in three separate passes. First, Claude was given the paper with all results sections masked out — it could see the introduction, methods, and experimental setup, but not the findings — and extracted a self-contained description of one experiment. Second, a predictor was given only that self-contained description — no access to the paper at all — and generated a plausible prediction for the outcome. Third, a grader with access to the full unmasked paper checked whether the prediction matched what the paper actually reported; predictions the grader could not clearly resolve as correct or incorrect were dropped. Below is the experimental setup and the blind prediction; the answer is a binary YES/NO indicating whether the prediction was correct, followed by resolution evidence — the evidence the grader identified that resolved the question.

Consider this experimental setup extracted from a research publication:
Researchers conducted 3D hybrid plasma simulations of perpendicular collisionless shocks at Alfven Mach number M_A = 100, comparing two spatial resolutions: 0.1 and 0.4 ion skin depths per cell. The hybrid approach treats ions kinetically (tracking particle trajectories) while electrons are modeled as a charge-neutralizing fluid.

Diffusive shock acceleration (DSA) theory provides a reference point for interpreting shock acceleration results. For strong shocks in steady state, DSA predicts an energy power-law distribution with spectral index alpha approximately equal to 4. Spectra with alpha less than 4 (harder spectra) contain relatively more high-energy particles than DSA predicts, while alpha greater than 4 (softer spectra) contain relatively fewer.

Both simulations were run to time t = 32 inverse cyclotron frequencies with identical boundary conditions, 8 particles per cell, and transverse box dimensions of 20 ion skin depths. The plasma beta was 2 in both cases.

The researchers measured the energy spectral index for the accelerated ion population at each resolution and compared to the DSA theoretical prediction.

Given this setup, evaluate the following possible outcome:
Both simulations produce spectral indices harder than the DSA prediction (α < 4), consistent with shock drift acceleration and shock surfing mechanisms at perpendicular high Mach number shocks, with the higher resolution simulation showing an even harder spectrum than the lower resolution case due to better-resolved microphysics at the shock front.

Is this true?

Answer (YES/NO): NO